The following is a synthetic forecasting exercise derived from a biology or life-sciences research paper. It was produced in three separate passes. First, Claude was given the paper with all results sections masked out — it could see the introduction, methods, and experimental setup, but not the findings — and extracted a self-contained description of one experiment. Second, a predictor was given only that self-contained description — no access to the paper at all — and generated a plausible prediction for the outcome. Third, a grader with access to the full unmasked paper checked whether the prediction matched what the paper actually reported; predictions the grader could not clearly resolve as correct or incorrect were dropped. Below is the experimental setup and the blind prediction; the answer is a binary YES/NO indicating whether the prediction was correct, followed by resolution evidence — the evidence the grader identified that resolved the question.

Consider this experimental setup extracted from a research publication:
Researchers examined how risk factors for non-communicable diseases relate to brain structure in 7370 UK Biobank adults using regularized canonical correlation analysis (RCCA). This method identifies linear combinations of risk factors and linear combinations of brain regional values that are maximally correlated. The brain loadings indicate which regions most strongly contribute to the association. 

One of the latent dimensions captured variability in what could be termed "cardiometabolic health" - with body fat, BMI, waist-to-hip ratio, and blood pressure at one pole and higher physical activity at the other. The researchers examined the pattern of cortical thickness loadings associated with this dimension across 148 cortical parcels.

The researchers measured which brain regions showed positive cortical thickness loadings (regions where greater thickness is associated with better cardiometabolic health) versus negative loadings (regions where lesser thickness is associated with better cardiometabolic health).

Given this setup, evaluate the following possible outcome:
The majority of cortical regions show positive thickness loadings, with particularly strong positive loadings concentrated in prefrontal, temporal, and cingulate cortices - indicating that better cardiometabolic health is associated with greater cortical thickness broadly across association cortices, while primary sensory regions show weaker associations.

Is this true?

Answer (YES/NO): NO